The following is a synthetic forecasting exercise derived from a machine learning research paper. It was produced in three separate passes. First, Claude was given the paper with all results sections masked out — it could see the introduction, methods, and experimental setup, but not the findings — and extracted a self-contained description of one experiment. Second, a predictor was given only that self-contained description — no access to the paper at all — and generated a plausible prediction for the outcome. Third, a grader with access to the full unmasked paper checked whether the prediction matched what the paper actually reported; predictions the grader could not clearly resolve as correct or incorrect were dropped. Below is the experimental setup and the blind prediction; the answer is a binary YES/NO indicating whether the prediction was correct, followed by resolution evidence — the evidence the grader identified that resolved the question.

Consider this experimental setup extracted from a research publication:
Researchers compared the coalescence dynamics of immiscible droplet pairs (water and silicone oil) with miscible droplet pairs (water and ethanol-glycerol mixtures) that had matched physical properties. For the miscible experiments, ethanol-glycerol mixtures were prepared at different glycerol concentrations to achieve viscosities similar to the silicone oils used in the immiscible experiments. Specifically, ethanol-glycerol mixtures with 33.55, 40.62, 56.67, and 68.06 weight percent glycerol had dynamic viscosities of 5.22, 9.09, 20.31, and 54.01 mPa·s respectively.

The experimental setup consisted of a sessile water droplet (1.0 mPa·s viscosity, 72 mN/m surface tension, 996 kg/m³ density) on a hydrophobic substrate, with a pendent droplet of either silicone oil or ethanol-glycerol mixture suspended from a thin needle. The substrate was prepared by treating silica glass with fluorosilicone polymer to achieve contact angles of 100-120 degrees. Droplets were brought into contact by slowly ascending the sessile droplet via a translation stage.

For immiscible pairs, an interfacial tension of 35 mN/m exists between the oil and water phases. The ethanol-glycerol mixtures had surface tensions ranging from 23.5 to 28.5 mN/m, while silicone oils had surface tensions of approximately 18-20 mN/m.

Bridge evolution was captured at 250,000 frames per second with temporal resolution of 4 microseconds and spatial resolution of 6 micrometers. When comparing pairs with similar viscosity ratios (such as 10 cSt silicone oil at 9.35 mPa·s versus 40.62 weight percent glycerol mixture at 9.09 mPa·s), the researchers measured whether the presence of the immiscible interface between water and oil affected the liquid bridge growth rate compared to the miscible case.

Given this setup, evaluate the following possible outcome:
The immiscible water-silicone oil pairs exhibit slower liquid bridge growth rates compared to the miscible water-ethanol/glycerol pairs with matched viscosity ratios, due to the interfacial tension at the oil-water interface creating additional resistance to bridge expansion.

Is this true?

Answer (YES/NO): YES